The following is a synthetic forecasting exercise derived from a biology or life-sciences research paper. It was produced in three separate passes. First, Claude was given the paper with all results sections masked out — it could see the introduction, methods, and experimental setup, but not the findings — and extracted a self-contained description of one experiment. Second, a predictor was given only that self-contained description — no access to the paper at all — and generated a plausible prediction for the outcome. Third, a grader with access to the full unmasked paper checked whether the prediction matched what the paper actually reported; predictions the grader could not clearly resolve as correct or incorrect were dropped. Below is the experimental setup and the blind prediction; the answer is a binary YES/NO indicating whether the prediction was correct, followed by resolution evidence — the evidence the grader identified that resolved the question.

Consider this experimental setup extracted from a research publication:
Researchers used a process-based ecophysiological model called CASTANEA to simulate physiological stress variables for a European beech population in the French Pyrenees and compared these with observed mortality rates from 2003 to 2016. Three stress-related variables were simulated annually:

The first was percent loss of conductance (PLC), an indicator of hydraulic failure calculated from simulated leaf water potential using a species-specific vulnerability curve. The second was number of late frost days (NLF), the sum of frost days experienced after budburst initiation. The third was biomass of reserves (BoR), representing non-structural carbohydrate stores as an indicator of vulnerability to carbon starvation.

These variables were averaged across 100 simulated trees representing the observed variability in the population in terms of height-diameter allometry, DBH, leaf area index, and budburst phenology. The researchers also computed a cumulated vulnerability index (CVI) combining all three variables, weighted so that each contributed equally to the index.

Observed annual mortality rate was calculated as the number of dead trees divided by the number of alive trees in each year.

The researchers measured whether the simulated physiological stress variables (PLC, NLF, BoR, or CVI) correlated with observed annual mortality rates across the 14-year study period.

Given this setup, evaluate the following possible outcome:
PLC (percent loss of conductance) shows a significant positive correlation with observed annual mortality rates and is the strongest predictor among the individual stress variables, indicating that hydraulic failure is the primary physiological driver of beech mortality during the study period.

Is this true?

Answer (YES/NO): NO